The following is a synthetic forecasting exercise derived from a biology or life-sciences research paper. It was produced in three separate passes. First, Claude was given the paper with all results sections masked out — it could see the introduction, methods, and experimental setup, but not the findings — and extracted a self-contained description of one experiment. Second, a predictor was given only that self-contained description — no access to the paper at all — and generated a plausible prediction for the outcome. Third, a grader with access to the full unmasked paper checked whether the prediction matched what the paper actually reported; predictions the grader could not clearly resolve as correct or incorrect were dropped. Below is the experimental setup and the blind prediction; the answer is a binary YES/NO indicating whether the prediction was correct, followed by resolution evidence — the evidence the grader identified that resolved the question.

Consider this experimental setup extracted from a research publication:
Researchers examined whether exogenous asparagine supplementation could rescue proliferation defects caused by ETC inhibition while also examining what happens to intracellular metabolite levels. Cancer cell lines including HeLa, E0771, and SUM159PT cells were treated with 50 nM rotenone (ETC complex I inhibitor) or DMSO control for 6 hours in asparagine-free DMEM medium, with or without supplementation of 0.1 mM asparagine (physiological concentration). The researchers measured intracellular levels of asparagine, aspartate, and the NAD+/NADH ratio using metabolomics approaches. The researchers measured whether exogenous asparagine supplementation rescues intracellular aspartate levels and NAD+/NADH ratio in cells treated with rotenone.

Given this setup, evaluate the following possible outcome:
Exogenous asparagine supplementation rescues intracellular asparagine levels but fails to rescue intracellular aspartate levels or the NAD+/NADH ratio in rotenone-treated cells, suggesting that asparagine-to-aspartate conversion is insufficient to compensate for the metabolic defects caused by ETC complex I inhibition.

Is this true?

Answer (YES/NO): YES